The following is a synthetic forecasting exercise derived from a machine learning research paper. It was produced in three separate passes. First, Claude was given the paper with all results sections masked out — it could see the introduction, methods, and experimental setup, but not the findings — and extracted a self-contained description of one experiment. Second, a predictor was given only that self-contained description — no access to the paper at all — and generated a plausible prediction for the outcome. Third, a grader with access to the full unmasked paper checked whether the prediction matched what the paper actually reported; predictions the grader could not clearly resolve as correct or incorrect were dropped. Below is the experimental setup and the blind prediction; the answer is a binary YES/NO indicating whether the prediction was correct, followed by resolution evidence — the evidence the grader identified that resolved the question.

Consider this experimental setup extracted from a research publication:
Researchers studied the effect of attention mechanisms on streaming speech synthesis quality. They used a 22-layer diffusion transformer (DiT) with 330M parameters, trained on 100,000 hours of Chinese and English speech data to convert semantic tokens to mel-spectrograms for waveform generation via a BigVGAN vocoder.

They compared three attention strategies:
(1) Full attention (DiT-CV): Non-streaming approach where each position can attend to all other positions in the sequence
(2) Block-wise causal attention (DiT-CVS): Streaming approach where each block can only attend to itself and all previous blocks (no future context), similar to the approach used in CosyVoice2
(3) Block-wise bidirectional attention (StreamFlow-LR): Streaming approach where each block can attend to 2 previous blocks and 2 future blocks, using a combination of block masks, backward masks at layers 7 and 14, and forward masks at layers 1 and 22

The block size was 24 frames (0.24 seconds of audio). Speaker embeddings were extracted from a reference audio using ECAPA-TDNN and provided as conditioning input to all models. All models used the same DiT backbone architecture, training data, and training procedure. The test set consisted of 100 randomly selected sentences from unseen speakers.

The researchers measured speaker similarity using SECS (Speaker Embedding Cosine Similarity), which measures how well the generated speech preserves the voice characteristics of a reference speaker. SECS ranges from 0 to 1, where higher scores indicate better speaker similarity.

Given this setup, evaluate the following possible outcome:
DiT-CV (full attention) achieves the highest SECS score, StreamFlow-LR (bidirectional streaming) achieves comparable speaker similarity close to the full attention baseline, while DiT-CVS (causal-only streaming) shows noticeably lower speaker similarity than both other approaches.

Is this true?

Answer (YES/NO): NO